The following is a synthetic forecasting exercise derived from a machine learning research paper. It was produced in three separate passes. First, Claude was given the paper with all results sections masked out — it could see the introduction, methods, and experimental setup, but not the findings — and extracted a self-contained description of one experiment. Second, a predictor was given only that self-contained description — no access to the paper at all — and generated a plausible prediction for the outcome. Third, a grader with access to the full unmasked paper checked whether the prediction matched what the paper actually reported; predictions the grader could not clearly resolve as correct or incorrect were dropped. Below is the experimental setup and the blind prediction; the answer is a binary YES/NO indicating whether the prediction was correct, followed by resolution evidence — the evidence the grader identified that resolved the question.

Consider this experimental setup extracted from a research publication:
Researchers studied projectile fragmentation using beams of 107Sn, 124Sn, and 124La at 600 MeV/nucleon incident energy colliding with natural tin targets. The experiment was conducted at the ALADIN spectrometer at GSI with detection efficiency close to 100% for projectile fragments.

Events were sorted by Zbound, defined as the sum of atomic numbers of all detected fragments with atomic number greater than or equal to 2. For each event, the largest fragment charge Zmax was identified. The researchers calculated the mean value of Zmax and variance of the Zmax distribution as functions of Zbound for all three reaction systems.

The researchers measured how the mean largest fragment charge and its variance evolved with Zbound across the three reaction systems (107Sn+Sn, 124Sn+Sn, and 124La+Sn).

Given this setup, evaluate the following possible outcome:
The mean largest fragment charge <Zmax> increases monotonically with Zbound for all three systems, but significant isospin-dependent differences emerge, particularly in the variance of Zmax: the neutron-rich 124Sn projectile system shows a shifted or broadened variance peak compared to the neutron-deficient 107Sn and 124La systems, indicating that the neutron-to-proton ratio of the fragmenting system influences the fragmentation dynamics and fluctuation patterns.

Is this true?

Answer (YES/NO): NO